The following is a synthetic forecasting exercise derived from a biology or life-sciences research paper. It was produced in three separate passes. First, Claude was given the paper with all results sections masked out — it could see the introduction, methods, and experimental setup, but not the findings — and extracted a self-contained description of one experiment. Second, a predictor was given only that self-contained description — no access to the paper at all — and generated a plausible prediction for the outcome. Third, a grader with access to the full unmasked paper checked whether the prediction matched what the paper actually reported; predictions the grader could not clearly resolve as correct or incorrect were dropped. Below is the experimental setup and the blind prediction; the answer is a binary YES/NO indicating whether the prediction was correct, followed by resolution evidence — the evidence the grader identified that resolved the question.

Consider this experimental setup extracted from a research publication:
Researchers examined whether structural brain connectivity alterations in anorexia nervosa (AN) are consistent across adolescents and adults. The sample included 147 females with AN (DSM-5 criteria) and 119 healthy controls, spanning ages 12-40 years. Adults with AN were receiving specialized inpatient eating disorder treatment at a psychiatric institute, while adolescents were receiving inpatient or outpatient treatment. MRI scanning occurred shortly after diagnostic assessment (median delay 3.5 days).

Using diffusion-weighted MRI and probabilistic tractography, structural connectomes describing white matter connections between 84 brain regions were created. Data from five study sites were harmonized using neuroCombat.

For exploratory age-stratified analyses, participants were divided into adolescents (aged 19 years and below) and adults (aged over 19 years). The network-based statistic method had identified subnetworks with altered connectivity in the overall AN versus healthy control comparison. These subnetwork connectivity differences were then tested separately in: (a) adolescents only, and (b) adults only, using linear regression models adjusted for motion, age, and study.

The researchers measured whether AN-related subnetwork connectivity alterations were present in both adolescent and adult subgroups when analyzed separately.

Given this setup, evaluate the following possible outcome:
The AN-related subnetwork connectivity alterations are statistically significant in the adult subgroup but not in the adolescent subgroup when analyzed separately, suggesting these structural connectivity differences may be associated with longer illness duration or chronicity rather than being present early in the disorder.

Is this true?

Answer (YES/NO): NO